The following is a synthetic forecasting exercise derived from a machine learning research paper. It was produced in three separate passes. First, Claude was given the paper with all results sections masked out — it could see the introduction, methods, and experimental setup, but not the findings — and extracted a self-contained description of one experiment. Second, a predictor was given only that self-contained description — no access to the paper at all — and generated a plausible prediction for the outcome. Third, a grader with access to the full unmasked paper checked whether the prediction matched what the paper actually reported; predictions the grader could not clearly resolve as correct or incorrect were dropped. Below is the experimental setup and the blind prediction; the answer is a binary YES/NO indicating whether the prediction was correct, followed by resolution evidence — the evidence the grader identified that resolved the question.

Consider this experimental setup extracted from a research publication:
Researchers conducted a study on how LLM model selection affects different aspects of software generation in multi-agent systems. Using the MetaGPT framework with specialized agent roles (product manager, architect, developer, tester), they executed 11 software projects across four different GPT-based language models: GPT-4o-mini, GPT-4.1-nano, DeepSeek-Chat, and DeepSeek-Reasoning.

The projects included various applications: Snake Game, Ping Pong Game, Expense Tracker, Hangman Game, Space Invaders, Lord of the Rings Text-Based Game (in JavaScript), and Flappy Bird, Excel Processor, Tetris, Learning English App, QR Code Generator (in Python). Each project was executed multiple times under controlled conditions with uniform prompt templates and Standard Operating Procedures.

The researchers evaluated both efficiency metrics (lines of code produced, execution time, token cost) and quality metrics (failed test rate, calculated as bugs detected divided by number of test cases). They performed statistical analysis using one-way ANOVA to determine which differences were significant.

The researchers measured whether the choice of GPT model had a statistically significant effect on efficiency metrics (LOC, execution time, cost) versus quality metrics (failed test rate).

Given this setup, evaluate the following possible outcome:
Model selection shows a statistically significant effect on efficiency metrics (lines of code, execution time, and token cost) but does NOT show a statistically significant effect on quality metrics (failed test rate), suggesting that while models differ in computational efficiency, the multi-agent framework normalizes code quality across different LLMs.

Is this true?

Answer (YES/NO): YES